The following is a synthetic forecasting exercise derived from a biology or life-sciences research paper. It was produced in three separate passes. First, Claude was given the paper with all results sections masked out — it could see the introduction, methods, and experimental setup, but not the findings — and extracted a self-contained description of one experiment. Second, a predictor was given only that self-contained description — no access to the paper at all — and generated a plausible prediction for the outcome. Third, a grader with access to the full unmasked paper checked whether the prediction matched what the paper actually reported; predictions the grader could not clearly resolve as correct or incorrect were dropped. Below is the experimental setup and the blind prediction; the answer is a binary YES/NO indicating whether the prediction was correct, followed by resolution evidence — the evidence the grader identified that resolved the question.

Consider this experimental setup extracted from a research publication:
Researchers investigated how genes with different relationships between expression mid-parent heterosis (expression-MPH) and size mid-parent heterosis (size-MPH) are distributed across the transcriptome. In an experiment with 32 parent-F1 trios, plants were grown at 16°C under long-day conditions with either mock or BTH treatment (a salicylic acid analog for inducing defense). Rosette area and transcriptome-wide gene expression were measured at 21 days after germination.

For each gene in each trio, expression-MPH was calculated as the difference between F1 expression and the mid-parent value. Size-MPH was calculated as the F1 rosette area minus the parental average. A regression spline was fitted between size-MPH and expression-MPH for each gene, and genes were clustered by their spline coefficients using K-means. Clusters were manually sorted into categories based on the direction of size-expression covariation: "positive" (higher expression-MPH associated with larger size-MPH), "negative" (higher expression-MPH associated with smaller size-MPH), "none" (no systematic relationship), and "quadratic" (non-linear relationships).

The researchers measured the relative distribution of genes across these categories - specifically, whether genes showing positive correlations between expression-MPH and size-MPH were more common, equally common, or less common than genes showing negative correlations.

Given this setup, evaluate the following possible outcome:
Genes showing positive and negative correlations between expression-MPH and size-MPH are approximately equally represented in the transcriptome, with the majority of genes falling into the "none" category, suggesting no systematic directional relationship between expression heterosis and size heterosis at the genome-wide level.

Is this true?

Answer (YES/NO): NO